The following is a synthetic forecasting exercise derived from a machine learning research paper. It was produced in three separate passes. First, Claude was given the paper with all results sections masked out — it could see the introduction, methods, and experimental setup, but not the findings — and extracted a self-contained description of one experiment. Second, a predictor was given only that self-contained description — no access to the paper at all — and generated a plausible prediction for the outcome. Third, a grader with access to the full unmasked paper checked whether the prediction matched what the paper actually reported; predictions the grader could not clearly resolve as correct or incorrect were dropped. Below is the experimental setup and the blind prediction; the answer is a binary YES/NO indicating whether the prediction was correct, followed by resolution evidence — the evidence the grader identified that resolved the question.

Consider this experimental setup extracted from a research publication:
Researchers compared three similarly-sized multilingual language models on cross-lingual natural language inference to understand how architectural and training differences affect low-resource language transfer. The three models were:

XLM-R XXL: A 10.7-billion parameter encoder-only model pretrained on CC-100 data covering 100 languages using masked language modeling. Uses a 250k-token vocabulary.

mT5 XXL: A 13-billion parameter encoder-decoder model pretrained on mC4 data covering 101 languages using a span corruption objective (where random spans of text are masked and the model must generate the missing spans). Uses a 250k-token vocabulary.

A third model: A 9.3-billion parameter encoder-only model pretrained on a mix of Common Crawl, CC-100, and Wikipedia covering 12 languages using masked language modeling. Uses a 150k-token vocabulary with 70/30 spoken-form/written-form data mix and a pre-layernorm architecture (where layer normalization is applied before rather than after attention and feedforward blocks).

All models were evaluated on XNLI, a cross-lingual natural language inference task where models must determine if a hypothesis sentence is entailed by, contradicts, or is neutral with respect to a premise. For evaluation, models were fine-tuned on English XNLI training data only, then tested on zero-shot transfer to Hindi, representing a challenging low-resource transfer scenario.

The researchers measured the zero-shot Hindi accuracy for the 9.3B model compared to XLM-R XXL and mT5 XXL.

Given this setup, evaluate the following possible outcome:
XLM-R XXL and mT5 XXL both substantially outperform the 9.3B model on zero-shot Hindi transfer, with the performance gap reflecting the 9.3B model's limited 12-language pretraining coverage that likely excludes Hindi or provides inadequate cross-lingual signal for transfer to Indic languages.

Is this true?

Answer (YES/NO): NO